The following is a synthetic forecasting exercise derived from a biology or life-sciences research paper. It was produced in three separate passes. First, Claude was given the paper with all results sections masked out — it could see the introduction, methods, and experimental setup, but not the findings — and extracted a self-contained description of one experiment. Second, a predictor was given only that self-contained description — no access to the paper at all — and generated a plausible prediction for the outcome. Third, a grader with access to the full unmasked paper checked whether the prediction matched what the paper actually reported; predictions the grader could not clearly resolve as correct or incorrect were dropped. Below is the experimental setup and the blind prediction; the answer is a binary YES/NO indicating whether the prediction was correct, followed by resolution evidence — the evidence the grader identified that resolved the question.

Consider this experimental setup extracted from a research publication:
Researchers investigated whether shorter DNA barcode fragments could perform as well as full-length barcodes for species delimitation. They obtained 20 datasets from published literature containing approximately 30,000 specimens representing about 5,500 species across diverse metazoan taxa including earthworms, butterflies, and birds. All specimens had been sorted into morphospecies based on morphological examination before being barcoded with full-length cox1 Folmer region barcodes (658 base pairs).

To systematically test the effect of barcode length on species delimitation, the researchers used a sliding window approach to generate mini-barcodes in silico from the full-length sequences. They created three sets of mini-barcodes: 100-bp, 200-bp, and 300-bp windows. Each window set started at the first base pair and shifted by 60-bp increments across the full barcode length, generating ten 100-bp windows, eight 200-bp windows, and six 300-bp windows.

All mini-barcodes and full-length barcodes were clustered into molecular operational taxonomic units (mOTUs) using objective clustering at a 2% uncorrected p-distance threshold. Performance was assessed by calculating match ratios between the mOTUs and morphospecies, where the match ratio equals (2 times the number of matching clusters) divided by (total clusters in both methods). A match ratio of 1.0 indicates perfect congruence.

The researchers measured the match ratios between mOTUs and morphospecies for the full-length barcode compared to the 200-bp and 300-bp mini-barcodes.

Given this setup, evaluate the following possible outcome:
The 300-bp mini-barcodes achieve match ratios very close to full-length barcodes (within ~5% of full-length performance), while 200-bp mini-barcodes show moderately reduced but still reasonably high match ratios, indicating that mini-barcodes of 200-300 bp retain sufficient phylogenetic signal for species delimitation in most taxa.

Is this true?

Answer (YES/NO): NO